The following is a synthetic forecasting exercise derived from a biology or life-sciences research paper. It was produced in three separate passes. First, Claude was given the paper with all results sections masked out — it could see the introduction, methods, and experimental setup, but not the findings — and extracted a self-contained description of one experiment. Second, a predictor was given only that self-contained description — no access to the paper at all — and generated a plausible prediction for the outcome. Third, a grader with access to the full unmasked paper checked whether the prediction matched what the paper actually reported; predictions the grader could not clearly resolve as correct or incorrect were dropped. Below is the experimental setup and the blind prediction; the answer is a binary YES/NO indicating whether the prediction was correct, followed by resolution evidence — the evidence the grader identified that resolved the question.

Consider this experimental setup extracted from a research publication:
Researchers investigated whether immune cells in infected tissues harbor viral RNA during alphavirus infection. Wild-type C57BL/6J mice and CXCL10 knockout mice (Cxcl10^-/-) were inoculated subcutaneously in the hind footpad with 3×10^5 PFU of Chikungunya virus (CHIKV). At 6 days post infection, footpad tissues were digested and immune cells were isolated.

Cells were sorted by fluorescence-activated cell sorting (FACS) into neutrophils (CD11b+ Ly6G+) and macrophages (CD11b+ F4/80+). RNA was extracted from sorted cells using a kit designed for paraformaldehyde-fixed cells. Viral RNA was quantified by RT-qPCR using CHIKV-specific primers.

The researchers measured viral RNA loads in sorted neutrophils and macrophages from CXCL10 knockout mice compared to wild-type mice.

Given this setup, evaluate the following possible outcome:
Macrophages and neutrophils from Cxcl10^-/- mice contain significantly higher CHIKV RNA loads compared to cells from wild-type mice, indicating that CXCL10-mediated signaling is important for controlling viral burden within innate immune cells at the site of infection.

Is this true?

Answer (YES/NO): NO